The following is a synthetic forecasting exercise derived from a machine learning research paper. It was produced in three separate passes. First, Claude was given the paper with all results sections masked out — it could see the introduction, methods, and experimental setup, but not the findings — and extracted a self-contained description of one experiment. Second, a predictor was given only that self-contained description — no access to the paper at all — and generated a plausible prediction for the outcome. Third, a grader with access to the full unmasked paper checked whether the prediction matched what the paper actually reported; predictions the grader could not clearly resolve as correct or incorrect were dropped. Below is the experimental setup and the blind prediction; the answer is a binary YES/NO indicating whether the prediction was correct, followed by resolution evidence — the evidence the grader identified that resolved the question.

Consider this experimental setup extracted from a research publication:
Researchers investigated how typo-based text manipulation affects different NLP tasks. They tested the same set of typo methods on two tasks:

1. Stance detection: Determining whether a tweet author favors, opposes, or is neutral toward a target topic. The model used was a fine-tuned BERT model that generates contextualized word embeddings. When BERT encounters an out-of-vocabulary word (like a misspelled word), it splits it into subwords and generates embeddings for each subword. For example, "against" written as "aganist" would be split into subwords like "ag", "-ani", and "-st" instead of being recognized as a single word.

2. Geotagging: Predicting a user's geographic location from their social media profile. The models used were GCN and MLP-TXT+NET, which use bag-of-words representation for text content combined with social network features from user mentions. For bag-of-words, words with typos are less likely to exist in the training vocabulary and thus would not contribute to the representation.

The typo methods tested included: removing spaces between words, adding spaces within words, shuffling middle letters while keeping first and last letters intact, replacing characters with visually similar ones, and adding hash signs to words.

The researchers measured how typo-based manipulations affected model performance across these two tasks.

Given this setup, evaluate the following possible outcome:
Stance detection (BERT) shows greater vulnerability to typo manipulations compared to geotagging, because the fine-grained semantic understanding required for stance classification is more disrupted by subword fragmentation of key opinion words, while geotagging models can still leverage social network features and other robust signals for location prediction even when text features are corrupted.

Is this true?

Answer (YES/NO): YES